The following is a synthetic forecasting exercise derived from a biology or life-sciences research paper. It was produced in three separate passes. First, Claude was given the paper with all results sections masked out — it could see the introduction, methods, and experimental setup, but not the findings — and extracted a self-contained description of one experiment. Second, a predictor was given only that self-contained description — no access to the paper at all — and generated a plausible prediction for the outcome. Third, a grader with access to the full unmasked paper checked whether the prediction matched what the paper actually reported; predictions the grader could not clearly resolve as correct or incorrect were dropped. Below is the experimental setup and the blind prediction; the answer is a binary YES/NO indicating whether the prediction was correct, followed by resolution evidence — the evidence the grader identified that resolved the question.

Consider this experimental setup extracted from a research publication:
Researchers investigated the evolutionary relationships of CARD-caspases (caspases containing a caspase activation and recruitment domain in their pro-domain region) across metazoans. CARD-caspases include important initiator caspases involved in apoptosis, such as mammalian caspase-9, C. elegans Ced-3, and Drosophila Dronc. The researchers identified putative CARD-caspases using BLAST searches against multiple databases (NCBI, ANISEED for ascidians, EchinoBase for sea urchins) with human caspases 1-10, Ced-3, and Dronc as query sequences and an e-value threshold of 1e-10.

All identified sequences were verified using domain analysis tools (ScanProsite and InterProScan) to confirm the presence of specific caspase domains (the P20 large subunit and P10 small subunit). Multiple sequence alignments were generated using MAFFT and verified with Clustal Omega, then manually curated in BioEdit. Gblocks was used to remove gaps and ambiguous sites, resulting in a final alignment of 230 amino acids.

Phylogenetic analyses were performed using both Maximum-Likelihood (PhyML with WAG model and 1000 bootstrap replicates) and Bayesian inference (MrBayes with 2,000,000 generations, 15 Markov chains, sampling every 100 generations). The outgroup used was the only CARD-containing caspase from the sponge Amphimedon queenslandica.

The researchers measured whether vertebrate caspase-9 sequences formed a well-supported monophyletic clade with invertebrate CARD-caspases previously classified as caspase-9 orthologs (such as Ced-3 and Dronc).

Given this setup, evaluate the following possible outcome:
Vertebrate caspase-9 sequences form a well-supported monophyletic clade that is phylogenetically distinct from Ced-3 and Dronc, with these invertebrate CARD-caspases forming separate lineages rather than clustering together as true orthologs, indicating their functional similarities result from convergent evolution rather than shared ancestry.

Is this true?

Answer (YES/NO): YES